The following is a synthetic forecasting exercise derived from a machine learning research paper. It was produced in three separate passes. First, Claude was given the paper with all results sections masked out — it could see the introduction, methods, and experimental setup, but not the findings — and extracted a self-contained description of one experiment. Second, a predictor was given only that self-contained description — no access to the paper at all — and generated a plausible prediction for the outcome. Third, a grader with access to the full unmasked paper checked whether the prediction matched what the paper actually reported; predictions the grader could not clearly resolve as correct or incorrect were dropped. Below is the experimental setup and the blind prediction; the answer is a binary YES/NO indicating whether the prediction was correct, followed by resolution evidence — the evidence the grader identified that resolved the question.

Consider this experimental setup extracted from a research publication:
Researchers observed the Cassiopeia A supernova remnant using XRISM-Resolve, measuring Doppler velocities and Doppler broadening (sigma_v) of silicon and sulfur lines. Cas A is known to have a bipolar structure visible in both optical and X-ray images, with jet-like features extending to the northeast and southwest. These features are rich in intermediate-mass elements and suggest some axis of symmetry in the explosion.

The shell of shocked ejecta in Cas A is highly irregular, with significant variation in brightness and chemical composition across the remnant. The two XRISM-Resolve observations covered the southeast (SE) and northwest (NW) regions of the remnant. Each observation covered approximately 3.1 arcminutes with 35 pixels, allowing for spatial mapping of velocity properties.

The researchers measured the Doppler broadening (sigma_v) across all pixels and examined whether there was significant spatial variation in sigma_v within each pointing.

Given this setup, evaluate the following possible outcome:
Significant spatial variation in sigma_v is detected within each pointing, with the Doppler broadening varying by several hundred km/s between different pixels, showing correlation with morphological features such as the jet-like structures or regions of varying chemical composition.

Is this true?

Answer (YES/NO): YES